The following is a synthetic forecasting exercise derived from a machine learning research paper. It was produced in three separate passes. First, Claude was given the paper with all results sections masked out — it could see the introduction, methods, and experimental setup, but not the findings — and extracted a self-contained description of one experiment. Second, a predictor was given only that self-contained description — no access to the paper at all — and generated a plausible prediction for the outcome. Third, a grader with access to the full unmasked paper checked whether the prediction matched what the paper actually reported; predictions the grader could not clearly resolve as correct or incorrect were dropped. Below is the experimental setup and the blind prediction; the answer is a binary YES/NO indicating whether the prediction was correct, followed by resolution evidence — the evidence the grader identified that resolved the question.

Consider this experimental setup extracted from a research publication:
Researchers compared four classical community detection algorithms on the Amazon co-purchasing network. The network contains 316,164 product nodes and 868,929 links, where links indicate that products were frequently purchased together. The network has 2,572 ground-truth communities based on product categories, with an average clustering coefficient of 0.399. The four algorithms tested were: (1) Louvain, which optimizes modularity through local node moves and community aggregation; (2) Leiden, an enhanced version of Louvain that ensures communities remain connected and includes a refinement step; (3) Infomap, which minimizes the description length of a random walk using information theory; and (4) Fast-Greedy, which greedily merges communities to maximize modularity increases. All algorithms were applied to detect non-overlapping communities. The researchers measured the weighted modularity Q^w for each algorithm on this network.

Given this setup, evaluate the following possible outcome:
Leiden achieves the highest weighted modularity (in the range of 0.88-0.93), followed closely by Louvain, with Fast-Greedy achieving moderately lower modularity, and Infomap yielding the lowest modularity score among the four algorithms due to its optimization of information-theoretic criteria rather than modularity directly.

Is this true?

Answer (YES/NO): NO